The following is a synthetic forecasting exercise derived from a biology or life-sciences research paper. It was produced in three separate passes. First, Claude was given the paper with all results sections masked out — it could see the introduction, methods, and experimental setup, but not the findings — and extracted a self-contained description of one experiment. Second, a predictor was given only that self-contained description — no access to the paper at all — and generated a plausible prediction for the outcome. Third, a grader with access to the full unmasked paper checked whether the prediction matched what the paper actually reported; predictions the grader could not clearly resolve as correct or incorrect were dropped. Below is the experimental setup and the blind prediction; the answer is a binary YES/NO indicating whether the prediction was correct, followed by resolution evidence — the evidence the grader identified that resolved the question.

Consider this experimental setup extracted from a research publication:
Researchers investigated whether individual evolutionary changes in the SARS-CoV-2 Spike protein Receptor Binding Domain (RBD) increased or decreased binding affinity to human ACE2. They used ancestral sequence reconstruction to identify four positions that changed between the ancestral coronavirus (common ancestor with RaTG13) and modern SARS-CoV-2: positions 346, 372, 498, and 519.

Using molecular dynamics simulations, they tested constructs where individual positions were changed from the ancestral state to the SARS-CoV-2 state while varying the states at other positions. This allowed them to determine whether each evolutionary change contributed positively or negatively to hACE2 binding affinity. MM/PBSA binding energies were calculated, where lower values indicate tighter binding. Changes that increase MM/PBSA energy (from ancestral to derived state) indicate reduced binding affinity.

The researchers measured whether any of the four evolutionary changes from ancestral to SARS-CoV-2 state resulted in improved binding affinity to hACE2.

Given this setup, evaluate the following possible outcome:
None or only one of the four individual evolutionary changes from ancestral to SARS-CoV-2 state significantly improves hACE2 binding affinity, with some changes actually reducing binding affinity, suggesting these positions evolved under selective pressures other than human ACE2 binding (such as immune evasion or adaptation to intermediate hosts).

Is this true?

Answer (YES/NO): YES